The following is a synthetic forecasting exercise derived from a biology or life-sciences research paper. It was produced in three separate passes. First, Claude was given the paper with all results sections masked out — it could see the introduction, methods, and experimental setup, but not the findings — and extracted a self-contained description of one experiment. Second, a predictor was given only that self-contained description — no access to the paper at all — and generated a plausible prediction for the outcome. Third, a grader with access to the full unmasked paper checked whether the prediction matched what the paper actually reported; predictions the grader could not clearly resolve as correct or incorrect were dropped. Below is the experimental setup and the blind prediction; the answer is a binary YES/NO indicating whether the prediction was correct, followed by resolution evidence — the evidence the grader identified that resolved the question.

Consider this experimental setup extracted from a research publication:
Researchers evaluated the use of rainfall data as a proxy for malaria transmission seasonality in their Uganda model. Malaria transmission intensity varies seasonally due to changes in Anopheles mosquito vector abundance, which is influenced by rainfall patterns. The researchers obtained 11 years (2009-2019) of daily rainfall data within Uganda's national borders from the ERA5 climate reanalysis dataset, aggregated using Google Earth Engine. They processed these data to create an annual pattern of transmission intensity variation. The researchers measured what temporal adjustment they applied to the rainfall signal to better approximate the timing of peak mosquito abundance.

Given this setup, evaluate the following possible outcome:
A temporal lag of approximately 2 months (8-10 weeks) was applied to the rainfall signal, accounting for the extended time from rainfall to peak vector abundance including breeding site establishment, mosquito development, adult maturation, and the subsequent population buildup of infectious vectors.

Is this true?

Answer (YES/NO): NO